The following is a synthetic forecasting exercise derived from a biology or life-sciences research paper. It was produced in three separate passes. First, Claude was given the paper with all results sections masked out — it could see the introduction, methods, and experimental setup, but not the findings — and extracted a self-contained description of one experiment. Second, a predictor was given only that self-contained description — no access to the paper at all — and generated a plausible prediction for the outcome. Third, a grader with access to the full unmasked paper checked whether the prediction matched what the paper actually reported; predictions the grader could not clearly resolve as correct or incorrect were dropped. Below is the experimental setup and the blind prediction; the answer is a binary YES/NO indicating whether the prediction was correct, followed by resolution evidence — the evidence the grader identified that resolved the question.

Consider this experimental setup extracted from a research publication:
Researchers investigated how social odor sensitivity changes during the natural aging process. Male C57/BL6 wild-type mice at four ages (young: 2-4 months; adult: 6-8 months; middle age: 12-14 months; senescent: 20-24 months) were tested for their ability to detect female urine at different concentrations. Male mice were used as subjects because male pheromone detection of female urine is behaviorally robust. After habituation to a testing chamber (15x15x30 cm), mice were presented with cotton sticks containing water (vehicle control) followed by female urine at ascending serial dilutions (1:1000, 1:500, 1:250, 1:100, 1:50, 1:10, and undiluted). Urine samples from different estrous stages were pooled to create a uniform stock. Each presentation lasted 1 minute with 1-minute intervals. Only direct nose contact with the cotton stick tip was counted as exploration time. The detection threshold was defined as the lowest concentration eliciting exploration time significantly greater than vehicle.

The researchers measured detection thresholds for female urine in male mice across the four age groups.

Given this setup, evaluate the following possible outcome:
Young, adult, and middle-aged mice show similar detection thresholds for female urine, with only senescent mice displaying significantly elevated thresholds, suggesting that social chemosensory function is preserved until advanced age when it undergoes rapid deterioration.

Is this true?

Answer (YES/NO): YES